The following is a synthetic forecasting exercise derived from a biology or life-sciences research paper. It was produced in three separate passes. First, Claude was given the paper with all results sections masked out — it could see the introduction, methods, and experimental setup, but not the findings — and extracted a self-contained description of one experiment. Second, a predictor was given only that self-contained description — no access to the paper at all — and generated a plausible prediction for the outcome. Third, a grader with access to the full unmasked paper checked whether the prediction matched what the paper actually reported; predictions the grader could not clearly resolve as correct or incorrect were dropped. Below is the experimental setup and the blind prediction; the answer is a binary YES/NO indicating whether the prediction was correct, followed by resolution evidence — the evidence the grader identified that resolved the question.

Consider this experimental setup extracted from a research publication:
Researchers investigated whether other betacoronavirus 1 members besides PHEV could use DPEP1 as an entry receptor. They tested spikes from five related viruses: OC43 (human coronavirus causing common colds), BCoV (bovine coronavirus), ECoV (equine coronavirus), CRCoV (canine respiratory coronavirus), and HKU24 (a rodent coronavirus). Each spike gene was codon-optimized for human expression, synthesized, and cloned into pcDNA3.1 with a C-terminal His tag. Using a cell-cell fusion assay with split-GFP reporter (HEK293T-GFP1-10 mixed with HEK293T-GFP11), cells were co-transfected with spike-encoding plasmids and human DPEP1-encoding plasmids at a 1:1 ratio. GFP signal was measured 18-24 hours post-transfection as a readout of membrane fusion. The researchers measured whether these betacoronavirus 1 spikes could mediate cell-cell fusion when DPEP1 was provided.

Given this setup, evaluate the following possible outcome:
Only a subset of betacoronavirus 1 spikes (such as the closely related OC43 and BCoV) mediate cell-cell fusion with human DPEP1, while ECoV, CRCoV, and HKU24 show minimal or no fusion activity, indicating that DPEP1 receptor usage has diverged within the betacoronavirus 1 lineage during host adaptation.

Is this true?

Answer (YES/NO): NO